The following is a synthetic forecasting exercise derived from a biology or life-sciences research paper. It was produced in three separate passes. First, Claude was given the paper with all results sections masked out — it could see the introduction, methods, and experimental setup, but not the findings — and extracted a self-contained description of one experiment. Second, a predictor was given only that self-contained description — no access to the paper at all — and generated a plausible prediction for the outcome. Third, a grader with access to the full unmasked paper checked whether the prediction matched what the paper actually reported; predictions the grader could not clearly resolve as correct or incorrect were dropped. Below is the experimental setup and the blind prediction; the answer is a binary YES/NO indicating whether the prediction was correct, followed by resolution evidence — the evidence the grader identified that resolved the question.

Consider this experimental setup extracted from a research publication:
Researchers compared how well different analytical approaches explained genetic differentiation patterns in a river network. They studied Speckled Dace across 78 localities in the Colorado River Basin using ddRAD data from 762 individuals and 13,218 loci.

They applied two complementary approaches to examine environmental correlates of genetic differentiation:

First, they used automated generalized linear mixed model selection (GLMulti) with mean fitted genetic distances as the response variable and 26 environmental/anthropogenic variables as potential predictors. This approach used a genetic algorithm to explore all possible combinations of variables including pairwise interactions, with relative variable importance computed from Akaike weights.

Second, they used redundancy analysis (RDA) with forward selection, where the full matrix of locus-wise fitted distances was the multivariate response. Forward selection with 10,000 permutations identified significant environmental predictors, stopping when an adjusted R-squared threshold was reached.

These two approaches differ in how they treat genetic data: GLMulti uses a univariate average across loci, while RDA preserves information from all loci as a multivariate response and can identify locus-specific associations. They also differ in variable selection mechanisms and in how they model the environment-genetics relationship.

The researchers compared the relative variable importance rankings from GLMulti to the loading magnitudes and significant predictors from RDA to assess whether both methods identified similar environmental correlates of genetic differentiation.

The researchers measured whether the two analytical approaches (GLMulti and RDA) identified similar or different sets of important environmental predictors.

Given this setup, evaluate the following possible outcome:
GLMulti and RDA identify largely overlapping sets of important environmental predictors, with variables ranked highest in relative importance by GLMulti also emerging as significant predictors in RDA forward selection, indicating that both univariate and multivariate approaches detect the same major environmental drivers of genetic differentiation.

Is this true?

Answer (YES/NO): NO